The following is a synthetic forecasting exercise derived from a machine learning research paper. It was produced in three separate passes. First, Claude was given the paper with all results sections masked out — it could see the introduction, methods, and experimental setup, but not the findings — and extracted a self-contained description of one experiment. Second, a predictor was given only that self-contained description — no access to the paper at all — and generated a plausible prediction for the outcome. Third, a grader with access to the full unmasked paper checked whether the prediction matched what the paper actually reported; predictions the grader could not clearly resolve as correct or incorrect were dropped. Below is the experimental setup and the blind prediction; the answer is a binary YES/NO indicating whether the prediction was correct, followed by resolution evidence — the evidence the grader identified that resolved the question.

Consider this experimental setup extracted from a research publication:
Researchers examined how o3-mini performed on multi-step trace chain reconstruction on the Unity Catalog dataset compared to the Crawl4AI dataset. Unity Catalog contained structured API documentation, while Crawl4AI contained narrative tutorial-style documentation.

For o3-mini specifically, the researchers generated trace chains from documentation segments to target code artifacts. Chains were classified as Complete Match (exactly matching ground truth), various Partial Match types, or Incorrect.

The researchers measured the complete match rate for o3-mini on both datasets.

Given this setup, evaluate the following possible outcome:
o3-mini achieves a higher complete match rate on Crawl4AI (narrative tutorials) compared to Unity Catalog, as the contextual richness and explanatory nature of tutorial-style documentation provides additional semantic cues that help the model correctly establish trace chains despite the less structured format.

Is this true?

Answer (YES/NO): NO